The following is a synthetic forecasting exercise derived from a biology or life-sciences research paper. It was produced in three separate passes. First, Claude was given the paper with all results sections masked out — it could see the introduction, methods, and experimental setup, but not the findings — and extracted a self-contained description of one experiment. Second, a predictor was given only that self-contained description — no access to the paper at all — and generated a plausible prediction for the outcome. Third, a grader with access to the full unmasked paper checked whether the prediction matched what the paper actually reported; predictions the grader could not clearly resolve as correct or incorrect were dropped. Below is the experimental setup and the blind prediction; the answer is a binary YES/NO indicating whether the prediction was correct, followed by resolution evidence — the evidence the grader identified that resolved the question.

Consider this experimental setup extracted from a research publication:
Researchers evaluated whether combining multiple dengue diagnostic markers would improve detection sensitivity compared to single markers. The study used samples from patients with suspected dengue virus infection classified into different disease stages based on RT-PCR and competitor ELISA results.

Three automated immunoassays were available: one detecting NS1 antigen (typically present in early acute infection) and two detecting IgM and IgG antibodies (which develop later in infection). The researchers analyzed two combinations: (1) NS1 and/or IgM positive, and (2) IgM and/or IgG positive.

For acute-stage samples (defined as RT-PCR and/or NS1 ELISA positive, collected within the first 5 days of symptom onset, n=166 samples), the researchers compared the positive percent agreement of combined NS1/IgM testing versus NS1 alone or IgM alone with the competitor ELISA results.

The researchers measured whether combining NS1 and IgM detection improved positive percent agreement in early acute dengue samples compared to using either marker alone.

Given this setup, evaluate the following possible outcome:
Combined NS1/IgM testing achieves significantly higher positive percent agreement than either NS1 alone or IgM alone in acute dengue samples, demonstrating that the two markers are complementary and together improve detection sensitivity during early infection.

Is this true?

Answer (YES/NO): YES